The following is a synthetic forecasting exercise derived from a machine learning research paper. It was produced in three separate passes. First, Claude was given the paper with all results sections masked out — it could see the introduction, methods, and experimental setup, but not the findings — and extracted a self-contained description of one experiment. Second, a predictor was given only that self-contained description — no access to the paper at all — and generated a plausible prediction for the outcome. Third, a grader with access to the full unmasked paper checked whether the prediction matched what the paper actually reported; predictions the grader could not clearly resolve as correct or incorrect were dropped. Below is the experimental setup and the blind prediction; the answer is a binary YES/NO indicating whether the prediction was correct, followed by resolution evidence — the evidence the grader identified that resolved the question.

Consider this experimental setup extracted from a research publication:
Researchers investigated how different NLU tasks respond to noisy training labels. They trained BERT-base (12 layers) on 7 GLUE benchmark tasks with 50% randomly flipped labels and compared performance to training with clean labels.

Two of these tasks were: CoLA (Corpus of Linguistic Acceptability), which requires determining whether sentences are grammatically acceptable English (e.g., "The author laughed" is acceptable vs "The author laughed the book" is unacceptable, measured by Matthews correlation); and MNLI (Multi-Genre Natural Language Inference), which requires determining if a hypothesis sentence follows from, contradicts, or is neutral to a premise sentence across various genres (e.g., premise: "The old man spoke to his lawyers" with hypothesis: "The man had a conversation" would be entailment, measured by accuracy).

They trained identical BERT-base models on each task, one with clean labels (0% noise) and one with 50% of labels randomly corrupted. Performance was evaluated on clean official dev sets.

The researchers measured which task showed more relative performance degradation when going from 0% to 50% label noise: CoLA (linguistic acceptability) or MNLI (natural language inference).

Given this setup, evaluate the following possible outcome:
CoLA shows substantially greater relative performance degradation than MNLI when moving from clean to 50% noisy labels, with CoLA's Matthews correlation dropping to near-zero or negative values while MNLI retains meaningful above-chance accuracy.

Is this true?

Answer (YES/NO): NO